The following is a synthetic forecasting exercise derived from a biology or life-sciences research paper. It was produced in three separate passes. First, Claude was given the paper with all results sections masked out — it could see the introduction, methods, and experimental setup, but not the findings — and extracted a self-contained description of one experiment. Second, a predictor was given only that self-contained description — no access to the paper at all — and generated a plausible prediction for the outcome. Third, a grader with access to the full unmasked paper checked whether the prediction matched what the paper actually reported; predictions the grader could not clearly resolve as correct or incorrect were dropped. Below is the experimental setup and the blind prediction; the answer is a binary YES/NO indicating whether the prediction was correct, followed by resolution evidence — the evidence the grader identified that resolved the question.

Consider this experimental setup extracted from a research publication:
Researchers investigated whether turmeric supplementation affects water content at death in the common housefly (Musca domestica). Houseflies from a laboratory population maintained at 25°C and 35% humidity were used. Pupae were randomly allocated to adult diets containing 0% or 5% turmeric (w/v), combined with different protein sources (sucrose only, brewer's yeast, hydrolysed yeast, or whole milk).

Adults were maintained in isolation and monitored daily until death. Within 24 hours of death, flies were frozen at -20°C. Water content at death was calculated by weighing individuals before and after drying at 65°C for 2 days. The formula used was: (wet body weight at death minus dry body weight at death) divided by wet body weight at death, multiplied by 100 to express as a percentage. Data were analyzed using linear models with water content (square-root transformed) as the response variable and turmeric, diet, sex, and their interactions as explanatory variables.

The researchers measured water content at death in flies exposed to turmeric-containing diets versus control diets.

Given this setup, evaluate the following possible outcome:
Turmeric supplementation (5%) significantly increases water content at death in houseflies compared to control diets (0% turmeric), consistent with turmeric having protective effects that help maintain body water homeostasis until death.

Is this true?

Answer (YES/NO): NO